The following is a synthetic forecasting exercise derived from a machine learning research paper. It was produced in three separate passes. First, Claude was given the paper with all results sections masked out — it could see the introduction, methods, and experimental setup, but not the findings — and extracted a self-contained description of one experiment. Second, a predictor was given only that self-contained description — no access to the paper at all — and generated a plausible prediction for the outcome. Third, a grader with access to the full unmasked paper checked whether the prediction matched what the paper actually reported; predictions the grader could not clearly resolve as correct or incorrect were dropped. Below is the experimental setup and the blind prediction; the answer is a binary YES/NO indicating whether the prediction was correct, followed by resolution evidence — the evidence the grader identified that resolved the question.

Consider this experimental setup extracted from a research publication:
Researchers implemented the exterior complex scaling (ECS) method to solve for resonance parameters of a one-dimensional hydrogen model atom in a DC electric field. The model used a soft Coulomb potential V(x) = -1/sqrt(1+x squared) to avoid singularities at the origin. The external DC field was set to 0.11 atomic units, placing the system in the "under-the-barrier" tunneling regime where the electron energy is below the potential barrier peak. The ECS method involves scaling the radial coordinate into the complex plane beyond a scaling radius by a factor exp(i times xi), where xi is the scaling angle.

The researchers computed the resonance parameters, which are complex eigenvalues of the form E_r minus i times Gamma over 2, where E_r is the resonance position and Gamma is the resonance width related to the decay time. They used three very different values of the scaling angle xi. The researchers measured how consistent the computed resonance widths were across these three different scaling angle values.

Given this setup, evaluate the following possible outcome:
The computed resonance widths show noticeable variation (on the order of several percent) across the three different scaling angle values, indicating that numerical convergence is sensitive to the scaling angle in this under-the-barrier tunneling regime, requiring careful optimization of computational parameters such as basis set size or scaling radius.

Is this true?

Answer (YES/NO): NO